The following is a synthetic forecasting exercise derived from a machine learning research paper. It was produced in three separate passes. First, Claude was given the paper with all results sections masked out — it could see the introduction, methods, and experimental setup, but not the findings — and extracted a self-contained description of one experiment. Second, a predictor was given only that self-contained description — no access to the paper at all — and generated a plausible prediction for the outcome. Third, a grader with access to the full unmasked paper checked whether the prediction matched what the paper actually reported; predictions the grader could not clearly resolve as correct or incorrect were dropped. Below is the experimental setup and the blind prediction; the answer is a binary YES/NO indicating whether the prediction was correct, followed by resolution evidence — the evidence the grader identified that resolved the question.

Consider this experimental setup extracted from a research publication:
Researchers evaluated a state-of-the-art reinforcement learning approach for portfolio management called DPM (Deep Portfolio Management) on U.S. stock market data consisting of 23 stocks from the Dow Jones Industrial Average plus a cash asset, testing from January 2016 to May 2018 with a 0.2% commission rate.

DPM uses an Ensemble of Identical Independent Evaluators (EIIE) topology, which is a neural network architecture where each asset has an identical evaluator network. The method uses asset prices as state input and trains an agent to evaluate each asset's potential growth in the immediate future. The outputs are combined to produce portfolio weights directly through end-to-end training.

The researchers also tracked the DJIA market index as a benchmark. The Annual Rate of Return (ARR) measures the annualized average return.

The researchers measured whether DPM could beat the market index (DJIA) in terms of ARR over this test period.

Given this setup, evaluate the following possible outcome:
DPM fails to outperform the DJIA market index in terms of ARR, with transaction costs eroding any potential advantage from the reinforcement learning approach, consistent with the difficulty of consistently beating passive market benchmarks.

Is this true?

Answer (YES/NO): YES